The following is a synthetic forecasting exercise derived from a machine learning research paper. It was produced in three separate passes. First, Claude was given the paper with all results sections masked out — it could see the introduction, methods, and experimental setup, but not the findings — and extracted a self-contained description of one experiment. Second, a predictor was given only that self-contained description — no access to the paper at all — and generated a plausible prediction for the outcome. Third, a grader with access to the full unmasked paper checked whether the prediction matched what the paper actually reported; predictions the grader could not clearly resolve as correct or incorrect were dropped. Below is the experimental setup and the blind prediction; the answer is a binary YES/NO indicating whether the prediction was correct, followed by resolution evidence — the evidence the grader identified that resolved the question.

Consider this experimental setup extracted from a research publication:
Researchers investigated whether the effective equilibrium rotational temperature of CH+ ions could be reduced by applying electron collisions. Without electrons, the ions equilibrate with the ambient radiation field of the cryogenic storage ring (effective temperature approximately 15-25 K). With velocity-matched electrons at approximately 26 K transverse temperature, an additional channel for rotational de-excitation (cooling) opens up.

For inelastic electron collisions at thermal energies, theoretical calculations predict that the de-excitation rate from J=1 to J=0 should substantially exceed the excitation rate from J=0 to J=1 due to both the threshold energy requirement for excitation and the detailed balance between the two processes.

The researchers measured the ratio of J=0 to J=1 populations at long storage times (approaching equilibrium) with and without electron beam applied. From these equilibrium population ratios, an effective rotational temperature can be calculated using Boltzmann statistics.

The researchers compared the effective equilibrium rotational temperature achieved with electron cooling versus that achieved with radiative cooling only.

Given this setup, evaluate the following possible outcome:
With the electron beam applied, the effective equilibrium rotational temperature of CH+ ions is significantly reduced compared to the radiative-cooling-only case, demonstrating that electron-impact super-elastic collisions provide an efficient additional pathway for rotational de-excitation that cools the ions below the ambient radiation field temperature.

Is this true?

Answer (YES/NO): NO